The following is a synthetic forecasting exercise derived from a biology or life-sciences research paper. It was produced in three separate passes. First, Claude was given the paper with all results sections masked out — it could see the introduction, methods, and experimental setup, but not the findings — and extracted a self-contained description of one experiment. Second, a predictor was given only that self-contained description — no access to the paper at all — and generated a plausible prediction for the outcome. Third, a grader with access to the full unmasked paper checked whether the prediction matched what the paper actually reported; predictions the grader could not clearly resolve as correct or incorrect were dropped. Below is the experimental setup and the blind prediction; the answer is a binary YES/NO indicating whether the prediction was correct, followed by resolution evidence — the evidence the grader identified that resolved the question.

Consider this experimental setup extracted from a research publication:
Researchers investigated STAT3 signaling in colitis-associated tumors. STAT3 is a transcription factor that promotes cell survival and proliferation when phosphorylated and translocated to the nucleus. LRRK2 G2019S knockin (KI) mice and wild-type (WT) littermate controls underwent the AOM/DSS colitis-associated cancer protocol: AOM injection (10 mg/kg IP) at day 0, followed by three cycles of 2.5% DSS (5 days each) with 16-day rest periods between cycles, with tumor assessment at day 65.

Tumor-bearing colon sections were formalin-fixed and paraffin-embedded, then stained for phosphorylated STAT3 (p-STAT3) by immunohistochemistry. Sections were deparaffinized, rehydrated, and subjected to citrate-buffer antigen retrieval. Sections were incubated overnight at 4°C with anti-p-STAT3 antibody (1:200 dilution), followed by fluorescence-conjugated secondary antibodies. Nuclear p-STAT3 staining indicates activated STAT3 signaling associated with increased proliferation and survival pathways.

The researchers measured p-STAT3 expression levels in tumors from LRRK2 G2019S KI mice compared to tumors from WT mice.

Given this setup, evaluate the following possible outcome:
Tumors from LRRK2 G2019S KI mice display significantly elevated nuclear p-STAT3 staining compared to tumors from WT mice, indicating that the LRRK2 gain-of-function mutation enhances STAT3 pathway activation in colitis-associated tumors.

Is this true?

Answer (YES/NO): YES